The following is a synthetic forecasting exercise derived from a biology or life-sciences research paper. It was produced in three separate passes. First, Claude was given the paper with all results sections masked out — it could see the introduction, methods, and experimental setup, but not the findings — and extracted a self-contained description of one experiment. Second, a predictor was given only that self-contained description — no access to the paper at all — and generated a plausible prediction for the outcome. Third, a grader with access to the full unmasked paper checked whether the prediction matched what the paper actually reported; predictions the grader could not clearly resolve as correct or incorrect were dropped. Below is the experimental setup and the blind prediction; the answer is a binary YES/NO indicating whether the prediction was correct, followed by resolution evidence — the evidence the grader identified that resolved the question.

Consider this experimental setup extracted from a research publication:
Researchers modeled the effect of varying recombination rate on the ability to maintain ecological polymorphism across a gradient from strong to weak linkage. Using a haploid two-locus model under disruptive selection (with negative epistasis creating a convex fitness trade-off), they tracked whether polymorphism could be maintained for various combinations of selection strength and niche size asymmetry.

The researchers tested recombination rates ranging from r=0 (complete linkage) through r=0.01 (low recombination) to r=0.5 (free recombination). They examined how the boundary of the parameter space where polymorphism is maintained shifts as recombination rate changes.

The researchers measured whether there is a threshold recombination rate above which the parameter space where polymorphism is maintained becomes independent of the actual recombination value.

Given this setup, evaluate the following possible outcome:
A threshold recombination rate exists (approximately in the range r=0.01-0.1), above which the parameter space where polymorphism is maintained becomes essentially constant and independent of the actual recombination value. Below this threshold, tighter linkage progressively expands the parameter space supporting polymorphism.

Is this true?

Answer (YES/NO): NO